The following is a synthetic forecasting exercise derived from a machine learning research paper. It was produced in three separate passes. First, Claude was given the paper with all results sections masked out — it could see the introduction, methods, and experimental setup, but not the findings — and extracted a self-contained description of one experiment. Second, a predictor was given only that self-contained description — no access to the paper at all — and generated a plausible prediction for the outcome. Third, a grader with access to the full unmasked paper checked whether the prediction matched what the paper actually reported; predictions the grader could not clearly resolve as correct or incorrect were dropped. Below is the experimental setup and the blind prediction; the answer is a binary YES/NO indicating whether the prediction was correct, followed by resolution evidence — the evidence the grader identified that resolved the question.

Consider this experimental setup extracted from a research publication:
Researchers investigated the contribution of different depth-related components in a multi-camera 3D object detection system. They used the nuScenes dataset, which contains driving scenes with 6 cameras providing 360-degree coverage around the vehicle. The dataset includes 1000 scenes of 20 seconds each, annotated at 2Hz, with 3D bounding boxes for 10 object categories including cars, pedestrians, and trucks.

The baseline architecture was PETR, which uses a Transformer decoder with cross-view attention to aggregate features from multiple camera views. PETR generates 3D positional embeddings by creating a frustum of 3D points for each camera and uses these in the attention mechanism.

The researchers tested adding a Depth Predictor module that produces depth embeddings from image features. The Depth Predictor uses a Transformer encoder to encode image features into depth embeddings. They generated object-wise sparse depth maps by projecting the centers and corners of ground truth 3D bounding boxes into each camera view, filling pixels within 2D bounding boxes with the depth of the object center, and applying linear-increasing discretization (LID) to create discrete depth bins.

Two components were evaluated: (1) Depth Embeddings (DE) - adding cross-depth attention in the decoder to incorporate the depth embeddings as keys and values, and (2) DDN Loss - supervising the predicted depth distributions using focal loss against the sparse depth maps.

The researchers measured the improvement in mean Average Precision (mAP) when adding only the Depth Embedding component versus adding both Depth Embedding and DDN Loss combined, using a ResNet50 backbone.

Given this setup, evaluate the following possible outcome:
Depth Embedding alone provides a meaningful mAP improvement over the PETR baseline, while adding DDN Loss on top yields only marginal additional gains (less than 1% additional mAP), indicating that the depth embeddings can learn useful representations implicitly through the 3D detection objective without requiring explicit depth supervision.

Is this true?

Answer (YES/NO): YES